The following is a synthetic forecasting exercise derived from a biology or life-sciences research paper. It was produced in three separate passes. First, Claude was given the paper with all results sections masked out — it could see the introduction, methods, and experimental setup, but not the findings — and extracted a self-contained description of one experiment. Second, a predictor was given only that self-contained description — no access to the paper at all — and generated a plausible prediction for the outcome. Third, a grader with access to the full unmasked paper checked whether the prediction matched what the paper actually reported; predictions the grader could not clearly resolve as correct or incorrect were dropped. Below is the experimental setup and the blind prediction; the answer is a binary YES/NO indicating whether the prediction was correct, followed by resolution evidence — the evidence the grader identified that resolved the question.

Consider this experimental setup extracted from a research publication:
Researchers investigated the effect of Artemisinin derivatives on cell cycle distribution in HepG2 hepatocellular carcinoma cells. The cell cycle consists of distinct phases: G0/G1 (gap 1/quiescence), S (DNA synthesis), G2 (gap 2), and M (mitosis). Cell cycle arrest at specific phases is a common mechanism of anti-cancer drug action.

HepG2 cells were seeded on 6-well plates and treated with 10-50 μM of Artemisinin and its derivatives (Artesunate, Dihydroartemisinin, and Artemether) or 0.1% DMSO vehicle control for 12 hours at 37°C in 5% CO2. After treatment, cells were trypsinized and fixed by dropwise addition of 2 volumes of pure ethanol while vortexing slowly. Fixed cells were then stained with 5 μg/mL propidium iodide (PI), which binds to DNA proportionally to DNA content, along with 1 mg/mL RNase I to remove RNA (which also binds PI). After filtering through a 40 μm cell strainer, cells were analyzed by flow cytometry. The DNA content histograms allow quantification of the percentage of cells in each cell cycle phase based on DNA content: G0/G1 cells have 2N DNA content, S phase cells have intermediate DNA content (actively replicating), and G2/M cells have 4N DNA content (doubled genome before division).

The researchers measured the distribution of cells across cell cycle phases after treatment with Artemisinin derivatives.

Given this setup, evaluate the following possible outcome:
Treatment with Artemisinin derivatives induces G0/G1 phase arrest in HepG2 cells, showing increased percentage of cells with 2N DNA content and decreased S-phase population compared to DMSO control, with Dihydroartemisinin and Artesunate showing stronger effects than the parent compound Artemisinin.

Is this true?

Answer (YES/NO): NO